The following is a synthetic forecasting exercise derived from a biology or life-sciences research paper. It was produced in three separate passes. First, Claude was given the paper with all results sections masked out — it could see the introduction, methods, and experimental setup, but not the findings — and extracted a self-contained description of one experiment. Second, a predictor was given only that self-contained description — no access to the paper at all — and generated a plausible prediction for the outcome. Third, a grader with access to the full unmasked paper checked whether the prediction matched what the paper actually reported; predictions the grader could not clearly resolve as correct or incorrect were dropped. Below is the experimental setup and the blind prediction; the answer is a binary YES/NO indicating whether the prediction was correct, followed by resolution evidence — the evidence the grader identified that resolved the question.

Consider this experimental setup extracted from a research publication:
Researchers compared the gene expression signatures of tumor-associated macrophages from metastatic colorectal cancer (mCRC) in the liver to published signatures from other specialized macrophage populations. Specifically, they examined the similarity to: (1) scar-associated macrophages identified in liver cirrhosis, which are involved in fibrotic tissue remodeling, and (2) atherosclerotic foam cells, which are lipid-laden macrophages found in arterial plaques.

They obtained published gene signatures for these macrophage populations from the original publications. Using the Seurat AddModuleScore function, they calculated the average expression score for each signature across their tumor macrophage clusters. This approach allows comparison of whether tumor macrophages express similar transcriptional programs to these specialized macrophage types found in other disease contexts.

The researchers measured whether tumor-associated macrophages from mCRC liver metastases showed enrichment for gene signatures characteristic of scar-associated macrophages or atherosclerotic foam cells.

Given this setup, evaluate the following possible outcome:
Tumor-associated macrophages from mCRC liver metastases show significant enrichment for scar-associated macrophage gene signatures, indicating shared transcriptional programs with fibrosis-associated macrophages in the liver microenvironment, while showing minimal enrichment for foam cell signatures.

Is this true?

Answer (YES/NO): NO